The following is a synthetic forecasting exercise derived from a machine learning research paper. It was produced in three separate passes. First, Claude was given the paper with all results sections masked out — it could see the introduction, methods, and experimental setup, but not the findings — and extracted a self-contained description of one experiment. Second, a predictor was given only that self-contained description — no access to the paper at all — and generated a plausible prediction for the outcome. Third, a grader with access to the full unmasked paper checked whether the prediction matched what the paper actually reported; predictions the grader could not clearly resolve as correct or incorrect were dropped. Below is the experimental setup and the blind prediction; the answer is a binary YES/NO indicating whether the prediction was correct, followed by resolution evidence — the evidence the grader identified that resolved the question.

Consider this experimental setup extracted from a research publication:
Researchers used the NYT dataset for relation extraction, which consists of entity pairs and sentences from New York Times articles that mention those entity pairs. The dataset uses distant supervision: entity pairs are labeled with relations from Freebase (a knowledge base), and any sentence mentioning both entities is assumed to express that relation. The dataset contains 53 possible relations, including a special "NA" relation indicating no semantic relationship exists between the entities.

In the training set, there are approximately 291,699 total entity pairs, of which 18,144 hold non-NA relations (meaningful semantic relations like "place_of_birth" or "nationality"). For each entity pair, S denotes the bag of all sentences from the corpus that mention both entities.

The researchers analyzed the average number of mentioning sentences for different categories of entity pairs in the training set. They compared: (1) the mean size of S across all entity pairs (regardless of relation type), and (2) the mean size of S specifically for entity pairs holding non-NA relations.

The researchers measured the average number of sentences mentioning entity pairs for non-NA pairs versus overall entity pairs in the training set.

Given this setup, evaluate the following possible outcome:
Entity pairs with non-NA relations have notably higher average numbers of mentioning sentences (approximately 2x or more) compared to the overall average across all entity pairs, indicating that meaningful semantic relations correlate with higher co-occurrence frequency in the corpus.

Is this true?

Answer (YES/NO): YES